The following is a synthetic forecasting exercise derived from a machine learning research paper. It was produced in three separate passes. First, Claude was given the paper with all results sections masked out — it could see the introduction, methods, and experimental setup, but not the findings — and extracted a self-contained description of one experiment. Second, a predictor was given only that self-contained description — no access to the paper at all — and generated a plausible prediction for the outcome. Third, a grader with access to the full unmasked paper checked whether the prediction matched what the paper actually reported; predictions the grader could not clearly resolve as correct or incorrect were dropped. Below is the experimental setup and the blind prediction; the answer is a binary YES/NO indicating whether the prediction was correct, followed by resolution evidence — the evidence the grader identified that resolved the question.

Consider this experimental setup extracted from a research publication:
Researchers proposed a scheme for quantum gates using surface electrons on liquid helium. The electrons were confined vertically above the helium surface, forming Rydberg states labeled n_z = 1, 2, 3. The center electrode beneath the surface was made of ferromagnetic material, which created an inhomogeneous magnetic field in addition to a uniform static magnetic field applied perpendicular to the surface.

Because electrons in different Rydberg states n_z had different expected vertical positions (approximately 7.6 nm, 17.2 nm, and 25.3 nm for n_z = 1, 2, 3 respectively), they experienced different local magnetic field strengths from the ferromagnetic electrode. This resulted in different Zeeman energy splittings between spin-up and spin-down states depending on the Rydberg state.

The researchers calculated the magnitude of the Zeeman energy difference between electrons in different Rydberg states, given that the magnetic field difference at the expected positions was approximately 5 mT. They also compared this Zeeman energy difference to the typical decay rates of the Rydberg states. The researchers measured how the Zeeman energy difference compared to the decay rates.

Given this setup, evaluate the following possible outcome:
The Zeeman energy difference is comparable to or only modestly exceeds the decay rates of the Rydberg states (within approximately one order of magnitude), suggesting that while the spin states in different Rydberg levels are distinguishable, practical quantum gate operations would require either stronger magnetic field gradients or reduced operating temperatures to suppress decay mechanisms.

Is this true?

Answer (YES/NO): NO